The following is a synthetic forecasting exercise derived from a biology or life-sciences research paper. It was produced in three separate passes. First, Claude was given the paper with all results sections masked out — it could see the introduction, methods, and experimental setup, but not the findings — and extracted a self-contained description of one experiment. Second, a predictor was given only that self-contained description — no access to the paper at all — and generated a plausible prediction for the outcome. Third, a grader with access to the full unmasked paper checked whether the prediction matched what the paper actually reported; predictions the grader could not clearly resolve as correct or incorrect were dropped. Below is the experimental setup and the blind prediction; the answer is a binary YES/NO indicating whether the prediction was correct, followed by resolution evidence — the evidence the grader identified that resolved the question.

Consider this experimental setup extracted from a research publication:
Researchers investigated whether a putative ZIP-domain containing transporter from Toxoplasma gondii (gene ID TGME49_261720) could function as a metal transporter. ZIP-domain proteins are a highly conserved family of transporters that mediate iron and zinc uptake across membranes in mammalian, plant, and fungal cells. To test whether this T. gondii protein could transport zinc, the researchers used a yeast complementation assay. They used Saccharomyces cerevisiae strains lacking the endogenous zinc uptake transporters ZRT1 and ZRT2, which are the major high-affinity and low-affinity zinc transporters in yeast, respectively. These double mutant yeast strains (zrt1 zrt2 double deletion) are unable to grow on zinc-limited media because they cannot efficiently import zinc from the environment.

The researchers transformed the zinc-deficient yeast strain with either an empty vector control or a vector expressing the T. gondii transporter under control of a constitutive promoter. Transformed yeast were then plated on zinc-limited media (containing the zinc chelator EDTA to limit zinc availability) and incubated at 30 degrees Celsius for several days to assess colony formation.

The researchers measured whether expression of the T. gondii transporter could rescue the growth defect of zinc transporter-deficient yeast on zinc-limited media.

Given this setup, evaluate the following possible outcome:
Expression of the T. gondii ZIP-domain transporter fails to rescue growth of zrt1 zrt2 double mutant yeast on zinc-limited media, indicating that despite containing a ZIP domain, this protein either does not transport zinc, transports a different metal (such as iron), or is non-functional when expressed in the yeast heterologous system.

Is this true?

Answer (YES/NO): NO